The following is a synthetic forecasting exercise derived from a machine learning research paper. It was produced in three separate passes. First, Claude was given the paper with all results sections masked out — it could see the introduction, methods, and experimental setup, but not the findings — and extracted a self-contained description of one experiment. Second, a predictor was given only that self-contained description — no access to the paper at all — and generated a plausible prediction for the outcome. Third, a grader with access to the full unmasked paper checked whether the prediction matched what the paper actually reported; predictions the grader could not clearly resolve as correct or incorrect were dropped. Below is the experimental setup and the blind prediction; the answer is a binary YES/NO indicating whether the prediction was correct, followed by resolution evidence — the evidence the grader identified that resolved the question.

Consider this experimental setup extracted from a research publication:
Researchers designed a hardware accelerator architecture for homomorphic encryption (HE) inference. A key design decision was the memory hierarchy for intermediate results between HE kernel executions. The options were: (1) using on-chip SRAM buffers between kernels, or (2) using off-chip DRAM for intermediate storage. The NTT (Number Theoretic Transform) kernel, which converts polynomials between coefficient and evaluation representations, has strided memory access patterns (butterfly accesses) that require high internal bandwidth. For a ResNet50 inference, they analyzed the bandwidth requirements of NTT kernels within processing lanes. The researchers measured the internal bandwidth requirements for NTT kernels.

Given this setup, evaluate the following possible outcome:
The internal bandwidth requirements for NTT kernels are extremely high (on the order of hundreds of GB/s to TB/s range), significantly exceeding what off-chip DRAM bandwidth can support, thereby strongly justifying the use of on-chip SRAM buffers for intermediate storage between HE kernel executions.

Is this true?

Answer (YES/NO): NO